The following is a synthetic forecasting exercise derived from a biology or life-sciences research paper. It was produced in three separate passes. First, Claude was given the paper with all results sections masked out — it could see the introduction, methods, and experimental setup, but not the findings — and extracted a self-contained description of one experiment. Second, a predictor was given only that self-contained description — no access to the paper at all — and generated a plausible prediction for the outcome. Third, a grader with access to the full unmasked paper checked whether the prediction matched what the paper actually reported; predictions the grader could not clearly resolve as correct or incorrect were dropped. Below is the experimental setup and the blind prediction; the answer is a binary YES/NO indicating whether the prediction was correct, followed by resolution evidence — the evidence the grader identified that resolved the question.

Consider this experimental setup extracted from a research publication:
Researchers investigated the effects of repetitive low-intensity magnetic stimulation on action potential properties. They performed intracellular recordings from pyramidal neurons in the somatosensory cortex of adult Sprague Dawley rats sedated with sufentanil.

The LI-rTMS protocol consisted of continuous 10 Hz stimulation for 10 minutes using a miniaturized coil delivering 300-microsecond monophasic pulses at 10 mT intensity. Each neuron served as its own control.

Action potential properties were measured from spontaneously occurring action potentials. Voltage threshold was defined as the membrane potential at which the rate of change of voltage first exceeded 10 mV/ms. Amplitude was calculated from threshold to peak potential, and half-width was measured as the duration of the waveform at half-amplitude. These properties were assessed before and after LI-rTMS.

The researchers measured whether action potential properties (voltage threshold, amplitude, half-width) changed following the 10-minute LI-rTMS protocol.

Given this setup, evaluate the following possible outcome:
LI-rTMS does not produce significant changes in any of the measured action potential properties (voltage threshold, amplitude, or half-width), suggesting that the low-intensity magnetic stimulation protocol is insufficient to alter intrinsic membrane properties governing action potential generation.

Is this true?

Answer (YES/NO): NO